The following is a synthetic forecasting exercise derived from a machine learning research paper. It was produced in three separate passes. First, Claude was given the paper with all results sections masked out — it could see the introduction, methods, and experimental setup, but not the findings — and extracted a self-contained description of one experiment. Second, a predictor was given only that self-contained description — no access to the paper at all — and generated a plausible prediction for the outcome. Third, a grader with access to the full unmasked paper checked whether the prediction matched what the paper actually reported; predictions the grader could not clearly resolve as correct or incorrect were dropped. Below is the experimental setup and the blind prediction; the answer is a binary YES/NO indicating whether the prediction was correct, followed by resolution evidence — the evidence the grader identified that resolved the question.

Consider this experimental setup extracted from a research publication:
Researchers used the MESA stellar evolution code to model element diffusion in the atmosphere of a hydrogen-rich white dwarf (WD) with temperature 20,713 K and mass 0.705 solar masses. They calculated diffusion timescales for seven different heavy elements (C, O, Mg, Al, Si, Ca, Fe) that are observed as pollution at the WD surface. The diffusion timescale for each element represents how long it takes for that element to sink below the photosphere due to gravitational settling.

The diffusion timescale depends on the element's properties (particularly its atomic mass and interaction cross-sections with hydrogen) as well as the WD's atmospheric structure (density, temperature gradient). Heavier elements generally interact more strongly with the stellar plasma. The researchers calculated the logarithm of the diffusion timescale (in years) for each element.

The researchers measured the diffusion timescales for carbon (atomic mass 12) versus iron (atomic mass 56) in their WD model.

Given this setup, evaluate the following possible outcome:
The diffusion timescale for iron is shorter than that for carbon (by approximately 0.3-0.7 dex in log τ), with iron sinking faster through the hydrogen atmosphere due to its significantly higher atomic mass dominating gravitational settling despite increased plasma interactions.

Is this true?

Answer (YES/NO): YES